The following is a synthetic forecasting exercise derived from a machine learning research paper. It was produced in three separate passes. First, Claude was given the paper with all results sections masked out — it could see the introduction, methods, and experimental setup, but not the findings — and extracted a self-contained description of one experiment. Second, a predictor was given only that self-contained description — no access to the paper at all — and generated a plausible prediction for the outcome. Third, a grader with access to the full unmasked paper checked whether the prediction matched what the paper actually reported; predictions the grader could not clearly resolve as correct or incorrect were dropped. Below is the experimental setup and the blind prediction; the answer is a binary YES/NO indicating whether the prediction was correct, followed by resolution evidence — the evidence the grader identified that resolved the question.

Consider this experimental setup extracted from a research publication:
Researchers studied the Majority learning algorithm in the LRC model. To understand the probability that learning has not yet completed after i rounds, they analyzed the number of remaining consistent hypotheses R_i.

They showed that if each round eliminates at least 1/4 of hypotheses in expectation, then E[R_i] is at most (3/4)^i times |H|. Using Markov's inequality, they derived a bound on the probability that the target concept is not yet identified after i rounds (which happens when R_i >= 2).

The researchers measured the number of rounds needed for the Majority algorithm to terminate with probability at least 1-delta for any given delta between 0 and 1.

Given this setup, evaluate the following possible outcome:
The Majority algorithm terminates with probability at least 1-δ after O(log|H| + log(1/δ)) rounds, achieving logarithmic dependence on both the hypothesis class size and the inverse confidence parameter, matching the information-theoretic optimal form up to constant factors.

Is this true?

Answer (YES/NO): YES